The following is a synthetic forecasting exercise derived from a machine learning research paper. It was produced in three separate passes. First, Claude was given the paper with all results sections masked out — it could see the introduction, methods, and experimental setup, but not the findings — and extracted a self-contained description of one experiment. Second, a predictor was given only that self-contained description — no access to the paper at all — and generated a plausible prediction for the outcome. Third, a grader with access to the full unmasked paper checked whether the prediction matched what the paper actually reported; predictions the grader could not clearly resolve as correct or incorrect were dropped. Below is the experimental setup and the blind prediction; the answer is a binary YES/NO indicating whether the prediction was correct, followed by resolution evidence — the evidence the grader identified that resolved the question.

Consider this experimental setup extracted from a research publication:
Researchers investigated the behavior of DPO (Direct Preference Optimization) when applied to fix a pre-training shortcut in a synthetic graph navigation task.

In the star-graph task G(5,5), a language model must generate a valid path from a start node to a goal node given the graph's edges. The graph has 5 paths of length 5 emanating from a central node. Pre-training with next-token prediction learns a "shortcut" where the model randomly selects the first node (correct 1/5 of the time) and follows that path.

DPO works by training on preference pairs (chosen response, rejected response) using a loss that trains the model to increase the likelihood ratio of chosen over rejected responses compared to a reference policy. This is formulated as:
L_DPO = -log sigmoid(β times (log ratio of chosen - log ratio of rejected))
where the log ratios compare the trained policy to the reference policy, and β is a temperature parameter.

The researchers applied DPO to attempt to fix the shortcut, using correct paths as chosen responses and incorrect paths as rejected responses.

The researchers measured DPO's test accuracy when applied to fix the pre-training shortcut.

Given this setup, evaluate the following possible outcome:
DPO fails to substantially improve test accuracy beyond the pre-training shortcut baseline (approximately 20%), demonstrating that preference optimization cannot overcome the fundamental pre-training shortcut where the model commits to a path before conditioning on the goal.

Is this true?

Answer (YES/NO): NO